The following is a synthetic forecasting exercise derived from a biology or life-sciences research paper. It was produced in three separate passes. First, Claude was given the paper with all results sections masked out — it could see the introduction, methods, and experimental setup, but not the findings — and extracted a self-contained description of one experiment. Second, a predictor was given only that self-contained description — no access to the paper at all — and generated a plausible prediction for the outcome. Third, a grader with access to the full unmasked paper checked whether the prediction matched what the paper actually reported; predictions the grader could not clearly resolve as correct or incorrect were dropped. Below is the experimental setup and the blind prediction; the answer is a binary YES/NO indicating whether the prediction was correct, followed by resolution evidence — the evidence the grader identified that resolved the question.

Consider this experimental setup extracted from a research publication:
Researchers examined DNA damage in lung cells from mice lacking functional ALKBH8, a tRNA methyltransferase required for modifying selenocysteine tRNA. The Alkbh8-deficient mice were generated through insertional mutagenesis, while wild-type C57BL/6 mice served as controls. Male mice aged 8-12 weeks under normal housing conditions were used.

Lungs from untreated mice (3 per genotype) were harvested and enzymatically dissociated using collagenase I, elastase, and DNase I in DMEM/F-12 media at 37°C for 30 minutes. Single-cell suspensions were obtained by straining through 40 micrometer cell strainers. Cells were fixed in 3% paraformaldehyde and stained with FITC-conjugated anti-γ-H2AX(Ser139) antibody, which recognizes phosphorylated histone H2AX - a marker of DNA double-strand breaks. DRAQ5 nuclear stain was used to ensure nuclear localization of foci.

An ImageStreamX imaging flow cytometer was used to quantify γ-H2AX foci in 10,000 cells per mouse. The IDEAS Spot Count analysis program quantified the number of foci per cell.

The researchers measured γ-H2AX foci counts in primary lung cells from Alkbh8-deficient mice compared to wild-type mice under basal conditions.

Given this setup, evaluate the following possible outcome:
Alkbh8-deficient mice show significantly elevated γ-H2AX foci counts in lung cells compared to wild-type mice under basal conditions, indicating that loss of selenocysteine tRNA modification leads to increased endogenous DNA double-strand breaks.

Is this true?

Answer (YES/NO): NO